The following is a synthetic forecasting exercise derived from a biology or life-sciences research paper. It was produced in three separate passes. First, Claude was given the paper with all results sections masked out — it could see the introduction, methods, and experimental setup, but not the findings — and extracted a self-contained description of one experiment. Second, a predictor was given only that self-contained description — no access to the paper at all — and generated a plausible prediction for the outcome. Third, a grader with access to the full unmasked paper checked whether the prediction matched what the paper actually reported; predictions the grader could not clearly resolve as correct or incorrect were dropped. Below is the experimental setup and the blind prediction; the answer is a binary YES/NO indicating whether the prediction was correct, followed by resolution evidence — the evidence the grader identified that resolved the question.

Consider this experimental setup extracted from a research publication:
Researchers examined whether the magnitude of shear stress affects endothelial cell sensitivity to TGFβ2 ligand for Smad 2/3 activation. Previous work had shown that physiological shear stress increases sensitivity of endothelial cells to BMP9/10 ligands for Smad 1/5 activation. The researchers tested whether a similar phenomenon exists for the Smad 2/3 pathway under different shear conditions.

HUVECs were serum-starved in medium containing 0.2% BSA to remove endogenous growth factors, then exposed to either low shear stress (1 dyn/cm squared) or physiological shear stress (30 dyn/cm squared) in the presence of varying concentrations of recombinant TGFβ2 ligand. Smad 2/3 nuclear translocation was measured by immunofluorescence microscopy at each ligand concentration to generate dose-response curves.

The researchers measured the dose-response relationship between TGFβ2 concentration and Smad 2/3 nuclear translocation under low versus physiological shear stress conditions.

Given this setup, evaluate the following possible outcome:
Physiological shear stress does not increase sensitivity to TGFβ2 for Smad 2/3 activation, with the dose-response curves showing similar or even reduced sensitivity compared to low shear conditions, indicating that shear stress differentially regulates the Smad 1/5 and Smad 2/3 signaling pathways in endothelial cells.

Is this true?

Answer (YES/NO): YES